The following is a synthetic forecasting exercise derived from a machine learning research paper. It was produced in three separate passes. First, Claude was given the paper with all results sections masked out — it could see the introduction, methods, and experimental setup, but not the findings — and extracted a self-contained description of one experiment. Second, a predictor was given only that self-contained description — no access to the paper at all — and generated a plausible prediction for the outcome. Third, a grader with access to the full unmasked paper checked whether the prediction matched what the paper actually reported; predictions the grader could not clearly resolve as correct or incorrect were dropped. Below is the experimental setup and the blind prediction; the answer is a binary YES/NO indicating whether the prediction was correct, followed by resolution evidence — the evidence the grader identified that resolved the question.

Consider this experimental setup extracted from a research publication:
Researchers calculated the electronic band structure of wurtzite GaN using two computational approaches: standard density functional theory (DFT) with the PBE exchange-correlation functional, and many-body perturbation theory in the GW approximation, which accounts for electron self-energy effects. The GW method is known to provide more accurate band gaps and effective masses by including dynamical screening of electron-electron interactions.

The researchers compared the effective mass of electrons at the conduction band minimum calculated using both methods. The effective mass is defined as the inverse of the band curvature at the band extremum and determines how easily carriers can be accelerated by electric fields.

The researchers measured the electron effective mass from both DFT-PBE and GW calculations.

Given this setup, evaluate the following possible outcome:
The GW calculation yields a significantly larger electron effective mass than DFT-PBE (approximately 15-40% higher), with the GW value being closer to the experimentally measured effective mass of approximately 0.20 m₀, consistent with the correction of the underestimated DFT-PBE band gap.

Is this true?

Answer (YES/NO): NO